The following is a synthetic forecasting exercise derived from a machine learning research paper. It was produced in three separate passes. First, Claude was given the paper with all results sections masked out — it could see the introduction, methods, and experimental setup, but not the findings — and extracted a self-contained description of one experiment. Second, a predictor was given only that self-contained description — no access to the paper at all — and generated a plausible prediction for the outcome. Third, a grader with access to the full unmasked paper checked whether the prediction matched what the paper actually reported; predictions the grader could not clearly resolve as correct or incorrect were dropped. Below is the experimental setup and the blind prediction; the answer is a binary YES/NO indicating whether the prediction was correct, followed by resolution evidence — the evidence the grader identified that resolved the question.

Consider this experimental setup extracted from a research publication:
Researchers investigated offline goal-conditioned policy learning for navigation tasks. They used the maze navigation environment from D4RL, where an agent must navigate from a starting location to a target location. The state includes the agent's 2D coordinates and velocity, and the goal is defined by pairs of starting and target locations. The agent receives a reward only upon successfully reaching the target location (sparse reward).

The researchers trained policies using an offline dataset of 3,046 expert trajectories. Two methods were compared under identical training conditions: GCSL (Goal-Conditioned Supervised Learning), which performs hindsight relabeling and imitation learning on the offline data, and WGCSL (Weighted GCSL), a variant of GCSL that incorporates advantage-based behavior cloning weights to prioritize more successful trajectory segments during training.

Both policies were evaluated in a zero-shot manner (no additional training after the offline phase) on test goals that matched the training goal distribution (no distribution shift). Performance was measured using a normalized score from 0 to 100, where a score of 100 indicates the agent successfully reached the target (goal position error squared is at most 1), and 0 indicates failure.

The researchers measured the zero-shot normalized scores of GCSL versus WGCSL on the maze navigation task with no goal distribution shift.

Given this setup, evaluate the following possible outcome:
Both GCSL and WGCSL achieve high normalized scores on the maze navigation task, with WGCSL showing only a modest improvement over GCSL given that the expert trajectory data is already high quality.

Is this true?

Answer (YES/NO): NO